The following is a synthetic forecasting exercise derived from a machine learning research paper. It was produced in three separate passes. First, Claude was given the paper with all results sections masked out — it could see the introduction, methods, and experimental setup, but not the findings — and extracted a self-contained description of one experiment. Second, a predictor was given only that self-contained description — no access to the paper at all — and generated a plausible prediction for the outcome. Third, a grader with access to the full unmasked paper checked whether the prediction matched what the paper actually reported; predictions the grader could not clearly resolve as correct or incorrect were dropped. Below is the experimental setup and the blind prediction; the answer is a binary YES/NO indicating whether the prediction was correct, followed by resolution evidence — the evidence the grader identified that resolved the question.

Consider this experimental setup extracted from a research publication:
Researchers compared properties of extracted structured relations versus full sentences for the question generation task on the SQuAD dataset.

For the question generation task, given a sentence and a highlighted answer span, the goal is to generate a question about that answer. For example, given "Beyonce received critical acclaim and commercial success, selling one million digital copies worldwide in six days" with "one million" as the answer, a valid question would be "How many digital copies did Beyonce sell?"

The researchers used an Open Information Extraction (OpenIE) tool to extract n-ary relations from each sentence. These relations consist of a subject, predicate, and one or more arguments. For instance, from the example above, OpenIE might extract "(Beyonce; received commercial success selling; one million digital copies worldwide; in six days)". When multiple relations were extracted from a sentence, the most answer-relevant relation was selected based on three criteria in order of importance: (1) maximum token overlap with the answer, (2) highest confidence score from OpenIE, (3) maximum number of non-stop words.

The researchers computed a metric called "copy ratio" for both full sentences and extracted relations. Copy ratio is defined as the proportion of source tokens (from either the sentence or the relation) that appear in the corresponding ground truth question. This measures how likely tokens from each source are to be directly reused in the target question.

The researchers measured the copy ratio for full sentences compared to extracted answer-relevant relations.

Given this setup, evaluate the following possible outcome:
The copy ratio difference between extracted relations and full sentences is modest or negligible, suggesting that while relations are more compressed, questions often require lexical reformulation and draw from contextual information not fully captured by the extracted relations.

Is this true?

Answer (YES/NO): NO